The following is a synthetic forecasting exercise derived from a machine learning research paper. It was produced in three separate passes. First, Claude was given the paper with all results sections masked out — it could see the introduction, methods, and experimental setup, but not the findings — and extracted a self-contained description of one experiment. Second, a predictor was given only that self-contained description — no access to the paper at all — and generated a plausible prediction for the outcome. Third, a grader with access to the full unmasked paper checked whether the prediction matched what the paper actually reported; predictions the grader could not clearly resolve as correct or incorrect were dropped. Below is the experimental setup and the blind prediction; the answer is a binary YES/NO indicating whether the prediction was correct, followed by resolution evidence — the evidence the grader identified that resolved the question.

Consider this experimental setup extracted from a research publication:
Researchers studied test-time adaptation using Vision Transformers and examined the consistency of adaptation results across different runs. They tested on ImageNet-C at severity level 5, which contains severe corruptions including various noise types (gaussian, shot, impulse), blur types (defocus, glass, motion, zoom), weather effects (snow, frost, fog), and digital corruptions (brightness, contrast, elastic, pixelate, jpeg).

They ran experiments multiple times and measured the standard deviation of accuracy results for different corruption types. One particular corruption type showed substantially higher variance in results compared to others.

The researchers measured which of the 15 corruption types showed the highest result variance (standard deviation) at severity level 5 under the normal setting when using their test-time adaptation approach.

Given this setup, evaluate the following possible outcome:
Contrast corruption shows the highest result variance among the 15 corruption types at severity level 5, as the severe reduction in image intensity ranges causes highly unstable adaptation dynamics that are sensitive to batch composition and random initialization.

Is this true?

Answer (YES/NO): NO